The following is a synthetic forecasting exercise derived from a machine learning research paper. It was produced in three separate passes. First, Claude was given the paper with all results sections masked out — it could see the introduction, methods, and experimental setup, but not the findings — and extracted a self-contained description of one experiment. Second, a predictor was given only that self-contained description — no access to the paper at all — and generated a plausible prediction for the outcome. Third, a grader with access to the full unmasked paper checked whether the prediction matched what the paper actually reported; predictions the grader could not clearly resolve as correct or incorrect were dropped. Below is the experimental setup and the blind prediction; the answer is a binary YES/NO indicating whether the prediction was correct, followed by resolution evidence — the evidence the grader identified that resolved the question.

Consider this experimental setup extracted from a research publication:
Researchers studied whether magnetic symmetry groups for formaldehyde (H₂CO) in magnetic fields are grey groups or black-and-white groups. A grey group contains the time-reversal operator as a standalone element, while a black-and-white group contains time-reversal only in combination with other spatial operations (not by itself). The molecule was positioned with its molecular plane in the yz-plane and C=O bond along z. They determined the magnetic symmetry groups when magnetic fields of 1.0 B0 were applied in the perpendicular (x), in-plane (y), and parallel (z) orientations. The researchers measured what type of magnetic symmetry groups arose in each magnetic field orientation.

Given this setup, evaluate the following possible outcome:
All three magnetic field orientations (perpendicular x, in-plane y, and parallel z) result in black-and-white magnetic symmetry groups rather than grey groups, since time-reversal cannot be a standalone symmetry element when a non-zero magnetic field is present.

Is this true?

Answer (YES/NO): YES